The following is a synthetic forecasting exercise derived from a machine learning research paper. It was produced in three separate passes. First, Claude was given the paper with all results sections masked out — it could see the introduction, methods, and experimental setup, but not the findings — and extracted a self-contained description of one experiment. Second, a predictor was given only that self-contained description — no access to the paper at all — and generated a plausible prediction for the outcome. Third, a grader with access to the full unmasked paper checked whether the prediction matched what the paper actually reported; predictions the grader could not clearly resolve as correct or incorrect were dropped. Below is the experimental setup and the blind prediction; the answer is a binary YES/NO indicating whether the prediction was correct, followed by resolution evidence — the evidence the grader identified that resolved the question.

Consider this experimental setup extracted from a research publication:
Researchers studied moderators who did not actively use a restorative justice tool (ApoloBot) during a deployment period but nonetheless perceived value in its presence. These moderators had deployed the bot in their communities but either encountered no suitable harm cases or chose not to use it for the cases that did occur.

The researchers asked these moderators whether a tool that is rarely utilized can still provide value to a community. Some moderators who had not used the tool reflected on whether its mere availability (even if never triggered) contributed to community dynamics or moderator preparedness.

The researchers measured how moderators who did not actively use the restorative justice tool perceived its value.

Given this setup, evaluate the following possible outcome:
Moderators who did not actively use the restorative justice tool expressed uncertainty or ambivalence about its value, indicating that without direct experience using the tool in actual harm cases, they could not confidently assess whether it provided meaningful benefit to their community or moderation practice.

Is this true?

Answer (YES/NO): NO